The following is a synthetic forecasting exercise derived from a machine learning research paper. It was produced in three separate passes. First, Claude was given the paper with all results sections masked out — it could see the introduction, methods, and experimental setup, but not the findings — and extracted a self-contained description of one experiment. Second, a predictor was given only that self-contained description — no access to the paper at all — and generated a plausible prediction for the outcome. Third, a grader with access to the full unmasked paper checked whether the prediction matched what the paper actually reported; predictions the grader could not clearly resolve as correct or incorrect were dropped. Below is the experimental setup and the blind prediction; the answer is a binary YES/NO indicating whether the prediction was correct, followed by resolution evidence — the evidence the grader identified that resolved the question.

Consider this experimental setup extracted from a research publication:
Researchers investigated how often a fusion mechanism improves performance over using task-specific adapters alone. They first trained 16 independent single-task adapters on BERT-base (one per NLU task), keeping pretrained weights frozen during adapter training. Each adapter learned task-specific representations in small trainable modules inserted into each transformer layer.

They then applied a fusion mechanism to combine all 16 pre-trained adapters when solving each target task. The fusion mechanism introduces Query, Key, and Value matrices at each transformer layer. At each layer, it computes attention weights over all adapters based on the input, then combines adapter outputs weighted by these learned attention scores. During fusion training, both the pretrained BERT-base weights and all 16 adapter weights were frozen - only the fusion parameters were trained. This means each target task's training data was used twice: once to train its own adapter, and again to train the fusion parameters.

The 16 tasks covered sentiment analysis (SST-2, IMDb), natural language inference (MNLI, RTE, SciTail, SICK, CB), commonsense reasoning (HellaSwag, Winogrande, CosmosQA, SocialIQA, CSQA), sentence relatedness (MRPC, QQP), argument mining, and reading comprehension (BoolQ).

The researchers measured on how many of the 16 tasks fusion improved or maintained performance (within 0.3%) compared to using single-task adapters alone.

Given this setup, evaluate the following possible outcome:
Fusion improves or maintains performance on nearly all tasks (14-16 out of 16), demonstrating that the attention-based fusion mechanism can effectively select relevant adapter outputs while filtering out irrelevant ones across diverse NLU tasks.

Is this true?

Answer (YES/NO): YES